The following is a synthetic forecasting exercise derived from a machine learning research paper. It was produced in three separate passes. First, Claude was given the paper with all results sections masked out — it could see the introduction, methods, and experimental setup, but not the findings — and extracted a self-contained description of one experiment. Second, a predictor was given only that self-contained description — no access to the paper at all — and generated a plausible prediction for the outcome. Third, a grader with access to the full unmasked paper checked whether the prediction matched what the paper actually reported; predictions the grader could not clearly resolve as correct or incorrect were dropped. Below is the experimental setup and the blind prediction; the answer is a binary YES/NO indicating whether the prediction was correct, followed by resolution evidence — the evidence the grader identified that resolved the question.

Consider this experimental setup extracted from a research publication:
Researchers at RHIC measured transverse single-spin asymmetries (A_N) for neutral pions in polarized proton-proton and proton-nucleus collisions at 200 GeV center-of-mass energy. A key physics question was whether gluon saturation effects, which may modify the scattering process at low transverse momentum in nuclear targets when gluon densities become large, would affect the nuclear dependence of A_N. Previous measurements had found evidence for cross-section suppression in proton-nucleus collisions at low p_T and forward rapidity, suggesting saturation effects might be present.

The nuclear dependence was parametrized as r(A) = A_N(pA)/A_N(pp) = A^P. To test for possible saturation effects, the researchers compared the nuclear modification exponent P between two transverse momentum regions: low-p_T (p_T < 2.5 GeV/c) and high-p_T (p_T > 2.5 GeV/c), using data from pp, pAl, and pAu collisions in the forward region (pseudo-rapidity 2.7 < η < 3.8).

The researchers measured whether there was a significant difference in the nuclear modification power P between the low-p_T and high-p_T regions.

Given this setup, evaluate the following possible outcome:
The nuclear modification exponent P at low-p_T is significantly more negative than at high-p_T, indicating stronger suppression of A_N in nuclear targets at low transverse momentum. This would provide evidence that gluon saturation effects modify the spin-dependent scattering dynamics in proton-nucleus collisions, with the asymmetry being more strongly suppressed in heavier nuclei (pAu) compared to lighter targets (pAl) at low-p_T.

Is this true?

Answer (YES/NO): NO